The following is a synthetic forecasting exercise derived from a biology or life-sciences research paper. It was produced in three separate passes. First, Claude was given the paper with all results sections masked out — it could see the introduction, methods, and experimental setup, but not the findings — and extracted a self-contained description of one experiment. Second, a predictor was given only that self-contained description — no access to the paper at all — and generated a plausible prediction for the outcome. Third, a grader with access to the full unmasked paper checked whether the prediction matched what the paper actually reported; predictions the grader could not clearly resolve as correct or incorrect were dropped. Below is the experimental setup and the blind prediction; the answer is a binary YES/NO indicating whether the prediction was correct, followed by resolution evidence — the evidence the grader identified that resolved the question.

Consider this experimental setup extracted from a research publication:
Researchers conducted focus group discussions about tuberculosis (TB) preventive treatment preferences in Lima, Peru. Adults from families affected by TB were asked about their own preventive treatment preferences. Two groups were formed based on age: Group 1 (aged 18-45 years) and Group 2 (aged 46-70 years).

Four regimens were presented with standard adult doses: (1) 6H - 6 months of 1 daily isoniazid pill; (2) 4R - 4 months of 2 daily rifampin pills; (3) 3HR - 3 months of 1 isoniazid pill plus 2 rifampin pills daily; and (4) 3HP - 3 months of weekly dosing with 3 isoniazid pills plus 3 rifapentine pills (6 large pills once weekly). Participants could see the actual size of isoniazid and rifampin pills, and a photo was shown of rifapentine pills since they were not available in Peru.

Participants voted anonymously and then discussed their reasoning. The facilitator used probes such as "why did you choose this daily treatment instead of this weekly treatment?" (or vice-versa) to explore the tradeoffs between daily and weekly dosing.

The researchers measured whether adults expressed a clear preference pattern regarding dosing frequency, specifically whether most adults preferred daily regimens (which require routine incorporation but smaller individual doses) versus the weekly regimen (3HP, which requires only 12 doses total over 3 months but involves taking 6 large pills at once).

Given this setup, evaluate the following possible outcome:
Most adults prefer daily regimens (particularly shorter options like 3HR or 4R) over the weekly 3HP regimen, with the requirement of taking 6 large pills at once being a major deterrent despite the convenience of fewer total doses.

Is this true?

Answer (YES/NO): NO